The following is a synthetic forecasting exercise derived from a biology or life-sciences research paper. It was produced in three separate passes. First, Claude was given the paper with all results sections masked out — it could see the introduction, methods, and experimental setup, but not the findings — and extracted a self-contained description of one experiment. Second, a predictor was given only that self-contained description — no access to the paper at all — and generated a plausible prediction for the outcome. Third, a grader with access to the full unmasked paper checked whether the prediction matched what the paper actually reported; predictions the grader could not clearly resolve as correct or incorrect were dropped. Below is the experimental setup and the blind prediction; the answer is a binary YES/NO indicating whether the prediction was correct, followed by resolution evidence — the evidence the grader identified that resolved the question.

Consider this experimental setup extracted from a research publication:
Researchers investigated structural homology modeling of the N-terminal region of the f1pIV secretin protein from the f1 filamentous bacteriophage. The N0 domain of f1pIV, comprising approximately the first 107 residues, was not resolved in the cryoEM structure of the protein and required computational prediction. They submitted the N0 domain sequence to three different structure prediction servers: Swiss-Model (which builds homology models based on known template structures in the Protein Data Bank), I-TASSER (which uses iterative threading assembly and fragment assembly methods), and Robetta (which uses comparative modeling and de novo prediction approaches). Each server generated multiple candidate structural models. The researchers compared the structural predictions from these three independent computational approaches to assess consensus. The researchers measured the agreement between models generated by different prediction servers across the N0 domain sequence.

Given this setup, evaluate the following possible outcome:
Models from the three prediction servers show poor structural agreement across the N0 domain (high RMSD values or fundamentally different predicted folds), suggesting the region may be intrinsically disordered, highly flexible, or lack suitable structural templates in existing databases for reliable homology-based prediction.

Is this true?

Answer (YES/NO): NO